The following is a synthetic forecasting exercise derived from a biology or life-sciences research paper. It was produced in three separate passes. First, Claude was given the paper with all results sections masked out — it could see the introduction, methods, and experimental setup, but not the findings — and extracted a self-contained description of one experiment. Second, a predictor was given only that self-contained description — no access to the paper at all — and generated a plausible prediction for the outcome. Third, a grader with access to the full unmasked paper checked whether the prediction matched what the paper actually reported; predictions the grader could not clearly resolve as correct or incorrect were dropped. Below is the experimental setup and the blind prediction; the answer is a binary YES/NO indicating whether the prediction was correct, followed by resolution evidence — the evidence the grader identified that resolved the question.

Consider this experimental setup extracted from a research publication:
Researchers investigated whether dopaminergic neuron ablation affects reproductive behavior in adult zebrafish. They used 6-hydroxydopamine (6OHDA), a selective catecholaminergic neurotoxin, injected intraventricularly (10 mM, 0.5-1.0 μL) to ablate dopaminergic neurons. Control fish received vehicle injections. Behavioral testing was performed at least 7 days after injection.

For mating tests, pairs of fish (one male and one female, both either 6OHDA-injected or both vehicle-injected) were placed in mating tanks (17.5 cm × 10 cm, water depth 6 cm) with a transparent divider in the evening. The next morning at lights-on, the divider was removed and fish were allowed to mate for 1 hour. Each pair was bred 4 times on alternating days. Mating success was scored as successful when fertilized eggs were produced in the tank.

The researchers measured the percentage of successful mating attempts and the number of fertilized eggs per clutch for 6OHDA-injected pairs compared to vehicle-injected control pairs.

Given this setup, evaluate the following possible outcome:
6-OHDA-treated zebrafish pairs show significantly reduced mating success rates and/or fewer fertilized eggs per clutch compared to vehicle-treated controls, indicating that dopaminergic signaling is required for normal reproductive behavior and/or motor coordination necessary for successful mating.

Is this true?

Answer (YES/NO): YES